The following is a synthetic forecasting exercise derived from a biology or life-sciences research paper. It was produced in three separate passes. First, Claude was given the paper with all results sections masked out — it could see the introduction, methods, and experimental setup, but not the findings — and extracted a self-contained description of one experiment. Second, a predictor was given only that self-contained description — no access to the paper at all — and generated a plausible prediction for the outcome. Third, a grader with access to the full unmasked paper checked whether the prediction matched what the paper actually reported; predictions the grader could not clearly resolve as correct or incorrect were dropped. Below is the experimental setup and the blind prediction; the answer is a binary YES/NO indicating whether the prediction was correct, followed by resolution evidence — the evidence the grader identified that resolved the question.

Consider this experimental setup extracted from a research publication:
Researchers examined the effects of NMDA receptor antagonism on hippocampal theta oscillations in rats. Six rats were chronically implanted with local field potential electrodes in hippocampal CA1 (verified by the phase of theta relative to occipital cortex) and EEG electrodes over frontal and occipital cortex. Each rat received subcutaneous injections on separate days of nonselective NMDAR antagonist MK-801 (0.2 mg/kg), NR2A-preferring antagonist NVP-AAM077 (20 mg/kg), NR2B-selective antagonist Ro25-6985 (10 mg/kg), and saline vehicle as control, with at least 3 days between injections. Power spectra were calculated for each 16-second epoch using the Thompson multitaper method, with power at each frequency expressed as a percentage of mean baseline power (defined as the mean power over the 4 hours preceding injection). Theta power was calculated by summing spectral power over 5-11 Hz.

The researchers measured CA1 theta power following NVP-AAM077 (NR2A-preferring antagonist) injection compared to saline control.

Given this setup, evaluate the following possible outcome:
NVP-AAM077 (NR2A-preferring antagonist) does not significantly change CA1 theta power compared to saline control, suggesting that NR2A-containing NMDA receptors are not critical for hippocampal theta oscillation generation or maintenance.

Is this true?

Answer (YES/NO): NO